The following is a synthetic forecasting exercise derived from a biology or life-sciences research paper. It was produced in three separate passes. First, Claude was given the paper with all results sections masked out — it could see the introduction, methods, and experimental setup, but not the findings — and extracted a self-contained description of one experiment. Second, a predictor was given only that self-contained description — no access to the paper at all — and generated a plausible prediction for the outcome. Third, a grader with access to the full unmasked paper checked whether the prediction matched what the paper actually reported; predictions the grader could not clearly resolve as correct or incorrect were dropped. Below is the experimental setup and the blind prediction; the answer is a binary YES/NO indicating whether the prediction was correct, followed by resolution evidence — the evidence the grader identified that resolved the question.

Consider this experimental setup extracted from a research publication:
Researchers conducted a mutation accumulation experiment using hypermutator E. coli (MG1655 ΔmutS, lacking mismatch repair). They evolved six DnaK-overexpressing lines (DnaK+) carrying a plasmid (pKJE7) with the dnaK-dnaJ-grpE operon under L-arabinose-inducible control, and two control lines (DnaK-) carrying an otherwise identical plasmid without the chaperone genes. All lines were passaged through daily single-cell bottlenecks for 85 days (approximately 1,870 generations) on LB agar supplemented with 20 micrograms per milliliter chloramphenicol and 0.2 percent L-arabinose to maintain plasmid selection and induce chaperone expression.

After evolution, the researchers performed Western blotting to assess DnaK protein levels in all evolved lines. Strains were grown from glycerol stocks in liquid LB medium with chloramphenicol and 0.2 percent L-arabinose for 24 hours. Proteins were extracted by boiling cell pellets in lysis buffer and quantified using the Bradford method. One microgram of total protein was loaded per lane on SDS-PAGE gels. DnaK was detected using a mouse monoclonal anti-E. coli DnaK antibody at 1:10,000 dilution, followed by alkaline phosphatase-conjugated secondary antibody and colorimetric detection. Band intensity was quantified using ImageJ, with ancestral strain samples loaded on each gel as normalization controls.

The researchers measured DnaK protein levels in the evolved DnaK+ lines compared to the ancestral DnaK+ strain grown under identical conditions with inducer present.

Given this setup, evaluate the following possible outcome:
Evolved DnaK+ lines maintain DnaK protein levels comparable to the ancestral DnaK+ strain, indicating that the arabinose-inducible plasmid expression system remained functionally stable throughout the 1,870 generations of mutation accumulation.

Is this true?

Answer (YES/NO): YES